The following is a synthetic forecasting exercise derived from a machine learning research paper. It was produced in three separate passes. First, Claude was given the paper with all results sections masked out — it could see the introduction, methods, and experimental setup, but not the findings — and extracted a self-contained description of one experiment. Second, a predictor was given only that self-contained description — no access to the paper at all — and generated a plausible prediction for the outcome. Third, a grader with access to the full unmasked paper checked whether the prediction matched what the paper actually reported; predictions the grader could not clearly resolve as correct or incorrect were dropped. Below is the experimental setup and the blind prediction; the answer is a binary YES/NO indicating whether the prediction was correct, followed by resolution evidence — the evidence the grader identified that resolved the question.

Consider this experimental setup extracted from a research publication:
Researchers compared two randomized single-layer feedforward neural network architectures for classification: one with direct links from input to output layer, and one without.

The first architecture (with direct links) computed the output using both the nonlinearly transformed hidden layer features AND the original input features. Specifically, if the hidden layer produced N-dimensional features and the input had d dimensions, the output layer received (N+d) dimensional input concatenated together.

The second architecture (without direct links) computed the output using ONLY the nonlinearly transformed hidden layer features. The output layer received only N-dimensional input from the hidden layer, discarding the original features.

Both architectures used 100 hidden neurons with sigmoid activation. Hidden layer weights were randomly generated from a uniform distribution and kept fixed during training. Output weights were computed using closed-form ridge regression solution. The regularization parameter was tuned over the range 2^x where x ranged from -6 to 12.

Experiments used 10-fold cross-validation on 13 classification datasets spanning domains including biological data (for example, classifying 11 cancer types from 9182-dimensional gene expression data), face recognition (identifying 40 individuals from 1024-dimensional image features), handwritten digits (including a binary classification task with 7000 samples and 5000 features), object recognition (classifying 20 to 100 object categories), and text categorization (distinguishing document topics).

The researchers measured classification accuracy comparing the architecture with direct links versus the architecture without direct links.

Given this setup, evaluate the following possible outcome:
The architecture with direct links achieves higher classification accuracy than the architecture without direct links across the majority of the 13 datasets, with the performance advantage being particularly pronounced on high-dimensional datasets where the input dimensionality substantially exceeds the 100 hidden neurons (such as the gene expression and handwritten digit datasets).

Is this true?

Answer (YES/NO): NO